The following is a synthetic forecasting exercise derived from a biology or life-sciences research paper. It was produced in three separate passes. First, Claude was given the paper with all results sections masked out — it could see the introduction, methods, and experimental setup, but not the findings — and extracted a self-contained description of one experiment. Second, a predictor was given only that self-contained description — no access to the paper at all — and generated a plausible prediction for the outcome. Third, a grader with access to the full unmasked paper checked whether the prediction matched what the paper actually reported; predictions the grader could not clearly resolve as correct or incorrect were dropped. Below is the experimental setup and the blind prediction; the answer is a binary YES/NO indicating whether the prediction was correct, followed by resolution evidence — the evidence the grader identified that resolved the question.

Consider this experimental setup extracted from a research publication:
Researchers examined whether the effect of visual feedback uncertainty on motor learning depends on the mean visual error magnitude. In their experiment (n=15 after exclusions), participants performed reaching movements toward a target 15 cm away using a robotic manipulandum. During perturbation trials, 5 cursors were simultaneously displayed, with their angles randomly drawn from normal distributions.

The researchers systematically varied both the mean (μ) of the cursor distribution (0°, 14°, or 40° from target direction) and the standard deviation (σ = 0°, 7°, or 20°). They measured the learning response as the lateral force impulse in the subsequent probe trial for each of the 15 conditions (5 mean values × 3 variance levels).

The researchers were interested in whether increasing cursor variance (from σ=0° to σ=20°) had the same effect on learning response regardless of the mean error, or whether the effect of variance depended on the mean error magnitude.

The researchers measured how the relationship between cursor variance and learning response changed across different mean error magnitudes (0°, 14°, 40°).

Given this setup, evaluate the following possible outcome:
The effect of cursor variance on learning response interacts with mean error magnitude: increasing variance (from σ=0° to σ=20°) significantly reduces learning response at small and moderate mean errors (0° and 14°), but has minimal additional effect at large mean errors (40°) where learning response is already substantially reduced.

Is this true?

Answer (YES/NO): NO